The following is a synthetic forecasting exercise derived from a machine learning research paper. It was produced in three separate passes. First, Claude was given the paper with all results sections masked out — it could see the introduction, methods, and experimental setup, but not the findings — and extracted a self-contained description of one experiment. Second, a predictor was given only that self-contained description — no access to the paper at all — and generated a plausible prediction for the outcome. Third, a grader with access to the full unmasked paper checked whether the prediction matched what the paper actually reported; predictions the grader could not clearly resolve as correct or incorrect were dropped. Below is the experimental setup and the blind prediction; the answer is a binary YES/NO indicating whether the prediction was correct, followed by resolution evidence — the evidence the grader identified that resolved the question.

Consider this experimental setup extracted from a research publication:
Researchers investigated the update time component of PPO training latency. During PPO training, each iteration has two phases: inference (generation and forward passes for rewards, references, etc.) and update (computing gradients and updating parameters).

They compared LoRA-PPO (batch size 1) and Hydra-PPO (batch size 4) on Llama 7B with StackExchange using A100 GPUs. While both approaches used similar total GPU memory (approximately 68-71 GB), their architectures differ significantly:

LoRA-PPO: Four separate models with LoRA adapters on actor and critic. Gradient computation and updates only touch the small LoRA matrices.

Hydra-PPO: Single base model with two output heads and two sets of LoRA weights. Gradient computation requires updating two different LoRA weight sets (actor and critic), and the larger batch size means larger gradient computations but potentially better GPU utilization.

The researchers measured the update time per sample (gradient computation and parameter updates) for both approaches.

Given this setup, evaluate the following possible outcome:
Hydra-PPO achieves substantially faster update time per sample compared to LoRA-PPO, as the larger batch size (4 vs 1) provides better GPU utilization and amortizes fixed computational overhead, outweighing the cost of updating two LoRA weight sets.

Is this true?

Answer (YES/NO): NO